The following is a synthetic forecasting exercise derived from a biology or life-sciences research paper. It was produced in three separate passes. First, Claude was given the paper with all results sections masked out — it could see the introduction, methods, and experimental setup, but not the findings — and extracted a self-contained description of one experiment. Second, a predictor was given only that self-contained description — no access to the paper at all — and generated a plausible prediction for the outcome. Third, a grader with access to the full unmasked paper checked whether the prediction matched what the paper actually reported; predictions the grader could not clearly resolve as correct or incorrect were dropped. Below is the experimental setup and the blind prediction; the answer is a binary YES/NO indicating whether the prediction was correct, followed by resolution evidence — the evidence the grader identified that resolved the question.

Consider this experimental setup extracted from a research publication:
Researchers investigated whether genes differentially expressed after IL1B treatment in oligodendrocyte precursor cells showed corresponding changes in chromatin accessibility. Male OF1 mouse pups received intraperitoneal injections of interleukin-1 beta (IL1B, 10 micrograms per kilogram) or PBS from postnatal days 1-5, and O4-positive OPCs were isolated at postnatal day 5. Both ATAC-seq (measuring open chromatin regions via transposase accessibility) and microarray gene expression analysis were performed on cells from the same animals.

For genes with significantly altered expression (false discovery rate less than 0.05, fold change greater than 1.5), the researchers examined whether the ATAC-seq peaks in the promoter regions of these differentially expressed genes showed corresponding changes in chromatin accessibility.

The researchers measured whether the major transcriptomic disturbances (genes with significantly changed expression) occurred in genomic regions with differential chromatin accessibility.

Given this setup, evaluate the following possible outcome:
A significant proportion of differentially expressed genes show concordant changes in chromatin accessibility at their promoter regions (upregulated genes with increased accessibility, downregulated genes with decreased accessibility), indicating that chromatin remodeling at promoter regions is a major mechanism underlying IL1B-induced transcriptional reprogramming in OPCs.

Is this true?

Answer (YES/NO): NO